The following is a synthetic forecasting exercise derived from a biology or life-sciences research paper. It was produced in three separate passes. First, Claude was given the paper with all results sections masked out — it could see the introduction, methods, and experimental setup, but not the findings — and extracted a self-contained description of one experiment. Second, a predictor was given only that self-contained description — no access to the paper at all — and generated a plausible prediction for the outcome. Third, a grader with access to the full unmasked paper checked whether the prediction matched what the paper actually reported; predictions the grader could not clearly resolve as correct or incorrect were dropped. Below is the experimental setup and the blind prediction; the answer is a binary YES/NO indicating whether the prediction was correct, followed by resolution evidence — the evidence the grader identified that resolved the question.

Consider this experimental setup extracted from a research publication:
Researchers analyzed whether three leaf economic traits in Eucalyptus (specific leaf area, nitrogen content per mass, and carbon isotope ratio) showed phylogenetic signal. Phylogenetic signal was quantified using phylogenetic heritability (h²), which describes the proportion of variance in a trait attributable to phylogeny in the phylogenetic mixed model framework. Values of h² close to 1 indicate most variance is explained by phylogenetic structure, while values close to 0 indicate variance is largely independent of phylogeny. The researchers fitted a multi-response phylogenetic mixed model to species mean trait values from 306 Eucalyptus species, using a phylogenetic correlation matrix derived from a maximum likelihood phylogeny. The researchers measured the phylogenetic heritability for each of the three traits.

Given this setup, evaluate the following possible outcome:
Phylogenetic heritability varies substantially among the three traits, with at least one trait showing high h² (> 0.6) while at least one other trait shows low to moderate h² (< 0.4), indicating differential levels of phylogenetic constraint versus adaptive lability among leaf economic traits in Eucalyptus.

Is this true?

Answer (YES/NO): NO